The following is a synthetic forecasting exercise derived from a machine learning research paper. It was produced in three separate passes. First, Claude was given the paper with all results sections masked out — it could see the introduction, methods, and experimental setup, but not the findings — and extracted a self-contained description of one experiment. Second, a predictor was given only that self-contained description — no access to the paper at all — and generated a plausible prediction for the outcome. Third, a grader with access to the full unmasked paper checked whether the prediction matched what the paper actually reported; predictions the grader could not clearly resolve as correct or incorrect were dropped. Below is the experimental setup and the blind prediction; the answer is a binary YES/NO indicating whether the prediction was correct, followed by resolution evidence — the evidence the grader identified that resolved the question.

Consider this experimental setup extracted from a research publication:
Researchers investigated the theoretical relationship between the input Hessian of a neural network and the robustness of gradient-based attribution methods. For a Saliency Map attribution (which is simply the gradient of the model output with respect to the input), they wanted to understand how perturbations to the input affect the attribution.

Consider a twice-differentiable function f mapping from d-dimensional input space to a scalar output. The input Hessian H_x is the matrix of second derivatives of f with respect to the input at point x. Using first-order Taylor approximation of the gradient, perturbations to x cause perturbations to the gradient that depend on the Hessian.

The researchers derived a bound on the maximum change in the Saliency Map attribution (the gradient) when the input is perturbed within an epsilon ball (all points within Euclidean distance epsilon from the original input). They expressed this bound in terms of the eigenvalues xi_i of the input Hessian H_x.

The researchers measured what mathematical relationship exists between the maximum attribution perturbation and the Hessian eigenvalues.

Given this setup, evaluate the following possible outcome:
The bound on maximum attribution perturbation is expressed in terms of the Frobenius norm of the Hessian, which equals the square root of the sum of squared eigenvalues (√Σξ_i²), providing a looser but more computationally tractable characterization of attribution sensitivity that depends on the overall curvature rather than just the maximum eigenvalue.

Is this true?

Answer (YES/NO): NO